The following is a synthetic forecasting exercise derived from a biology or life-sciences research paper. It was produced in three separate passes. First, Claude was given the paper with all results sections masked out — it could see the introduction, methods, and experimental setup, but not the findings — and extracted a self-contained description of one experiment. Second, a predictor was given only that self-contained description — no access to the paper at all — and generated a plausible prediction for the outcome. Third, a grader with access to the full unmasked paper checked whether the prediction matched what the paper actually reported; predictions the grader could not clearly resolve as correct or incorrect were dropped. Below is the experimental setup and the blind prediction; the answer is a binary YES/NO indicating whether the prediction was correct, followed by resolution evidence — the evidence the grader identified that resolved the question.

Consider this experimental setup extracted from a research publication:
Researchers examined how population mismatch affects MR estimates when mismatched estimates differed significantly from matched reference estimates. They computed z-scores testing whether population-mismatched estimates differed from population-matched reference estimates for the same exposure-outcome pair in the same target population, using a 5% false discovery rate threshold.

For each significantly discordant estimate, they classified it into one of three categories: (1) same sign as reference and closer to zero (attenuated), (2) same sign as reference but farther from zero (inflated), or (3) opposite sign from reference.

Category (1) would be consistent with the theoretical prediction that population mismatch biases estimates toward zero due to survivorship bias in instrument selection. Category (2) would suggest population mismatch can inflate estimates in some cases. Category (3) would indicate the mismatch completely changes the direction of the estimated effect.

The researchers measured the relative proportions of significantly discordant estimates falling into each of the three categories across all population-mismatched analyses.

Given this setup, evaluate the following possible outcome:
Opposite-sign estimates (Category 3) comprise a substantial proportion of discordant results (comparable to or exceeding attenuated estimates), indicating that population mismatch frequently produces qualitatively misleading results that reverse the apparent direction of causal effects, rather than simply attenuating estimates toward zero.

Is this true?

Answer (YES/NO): NO